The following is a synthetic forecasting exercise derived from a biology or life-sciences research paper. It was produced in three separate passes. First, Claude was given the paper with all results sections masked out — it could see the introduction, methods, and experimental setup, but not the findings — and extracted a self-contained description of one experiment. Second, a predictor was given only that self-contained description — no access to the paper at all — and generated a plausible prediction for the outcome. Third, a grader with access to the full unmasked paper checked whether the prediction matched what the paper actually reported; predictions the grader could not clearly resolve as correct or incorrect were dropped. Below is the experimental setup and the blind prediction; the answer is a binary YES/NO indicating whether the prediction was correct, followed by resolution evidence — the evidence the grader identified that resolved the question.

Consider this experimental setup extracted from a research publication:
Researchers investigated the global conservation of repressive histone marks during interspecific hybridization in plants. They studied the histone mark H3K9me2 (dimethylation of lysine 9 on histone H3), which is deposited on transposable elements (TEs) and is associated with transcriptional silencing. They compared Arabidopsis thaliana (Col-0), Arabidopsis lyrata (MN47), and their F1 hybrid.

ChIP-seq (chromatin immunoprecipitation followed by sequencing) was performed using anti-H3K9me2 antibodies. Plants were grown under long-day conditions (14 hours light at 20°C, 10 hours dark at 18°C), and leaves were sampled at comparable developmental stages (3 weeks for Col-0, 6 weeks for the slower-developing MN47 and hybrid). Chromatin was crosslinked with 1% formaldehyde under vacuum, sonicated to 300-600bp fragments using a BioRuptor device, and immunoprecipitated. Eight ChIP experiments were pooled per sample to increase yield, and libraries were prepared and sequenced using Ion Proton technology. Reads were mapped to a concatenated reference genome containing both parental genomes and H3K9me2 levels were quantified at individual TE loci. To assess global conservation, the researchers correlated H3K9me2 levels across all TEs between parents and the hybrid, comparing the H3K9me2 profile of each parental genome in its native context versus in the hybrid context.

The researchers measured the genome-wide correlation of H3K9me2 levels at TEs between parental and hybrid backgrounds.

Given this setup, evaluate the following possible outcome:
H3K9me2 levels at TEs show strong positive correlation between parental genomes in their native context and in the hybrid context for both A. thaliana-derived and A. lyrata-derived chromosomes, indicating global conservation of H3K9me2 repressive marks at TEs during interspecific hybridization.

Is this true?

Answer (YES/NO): YES